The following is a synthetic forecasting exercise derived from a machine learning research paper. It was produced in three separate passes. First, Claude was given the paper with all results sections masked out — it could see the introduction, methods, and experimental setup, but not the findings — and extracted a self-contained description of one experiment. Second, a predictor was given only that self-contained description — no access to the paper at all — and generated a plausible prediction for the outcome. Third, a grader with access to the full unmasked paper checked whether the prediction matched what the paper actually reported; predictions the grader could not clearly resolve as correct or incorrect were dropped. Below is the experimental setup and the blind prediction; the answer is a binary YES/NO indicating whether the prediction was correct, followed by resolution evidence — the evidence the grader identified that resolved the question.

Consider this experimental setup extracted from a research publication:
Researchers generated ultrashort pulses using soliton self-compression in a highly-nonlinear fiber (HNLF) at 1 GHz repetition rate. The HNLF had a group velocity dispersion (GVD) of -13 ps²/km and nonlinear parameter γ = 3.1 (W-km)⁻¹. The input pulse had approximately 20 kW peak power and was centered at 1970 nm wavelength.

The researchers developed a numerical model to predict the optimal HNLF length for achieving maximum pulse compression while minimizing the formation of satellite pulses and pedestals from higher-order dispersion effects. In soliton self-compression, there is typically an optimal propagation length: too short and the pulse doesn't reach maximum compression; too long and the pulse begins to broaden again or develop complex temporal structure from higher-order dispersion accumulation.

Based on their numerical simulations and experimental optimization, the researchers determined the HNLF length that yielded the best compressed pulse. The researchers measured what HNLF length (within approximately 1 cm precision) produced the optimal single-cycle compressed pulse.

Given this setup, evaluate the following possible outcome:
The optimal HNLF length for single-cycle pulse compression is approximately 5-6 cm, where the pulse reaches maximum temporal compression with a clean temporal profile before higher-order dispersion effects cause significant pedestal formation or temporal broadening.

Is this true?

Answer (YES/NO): NO